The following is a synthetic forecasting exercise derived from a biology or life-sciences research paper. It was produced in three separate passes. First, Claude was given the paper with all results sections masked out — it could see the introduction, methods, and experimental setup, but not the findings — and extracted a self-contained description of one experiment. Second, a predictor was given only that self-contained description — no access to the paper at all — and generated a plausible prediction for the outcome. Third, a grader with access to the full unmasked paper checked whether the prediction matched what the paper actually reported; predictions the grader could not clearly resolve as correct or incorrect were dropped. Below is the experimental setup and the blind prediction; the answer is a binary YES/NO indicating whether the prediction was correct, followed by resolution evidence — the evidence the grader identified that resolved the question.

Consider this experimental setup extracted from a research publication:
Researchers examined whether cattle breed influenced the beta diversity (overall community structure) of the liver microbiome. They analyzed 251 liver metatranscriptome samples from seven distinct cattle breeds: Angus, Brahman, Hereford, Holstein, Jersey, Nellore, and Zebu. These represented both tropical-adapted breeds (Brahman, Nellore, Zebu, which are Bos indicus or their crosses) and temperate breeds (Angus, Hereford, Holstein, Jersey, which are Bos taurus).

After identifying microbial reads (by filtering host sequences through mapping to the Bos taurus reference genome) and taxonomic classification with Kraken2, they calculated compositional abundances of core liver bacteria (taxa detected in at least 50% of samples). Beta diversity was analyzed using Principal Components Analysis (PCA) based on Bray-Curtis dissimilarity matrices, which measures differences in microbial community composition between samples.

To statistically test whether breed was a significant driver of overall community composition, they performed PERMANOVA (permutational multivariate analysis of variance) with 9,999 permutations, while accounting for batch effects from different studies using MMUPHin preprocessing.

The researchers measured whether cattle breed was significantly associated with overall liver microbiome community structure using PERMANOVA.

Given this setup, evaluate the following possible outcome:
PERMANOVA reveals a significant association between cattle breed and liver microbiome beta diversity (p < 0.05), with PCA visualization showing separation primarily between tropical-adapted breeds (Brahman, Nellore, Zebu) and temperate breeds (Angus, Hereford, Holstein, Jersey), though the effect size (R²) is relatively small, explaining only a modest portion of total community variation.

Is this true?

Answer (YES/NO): NO